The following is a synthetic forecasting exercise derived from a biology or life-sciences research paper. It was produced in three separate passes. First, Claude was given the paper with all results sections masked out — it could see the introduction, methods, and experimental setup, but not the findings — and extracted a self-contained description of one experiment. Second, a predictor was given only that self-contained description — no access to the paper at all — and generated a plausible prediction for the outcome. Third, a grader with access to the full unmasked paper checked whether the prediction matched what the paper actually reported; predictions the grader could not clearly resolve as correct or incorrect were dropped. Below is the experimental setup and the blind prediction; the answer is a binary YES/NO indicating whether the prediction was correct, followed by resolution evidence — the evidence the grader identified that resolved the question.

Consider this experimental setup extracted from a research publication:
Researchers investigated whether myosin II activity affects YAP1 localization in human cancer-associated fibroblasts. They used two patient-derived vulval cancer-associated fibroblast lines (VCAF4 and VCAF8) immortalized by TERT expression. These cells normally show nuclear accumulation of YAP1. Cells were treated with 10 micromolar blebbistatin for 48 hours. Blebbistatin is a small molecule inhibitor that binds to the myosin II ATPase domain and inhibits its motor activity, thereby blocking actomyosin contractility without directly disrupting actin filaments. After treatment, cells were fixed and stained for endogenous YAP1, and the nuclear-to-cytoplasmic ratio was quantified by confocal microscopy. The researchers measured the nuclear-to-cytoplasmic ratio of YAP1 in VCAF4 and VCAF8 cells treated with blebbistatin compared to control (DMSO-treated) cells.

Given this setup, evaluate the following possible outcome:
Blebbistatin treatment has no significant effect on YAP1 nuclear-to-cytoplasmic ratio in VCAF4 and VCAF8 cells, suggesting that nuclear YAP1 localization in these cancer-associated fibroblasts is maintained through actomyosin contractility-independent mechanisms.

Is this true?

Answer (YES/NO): NO